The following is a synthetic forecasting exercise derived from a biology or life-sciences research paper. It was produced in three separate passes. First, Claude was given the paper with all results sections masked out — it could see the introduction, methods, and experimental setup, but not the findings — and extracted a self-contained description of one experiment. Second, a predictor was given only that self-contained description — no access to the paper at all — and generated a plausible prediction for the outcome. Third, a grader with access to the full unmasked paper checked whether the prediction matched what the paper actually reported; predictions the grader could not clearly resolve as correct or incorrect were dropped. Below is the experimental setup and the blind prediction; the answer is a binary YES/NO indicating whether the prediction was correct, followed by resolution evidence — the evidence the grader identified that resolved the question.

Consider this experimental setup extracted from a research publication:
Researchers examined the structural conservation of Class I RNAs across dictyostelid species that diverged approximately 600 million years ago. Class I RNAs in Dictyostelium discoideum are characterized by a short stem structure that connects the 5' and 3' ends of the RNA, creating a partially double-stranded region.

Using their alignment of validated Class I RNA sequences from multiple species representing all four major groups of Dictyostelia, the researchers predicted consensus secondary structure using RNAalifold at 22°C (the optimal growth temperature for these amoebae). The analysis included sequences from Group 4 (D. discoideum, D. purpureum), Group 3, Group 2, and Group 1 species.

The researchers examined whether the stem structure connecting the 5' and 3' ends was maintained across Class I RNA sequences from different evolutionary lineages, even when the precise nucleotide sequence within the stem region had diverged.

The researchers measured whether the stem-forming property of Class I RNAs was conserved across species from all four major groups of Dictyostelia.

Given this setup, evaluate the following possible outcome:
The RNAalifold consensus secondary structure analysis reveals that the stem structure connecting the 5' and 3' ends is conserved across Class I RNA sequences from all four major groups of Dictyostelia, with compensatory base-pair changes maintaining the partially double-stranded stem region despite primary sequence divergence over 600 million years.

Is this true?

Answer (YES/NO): YES